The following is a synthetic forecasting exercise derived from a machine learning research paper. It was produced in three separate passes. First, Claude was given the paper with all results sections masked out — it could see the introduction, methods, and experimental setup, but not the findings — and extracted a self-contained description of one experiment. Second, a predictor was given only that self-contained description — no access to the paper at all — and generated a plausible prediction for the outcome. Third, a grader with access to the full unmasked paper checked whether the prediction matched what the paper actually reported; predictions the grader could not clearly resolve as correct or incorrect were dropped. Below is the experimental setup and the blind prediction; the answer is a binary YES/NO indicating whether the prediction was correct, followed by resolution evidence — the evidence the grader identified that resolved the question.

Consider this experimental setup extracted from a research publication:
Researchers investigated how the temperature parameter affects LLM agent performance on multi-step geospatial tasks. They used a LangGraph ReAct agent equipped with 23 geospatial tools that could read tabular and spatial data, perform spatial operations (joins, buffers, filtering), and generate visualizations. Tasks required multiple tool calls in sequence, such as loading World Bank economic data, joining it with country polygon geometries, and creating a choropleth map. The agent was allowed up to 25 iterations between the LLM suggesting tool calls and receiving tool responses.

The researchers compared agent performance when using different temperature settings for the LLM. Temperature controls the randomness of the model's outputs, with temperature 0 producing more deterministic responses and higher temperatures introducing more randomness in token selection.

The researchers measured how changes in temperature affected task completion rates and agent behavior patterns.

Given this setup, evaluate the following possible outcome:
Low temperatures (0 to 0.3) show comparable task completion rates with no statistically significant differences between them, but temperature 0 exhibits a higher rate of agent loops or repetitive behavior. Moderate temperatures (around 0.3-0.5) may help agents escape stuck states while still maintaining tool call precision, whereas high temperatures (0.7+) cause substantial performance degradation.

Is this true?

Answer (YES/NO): NO